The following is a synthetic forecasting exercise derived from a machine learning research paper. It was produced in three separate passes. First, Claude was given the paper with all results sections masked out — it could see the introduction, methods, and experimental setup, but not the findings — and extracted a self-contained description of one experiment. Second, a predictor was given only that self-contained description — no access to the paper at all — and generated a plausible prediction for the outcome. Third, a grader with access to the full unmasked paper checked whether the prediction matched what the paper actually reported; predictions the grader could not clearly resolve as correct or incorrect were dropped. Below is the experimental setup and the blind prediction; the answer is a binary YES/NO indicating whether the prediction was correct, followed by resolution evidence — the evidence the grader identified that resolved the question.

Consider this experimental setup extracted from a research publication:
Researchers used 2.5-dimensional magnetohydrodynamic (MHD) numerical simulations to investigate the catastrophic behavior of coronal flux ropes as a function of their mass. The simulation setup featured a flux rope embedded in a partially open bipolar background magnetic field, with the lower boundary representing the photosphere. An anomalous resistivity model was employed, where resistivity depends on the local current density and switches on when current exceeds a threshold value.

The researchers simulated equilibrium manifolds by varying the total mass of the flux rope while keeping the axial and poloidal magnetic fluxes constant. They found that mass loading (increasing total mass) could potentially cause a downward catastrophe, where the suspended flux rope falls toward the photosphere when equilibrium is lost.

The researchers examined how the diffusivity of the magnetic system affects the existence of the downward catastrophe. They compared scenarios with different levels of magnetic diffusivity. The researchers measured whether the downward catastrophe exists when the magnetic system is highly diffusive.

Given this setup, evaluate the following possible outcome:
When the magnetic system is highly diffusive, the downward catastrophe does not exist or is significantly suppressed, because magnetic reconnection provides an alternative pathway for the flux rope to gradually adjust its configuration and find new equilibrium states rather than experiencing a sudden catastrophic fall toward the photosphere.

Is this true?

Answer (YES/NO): NO